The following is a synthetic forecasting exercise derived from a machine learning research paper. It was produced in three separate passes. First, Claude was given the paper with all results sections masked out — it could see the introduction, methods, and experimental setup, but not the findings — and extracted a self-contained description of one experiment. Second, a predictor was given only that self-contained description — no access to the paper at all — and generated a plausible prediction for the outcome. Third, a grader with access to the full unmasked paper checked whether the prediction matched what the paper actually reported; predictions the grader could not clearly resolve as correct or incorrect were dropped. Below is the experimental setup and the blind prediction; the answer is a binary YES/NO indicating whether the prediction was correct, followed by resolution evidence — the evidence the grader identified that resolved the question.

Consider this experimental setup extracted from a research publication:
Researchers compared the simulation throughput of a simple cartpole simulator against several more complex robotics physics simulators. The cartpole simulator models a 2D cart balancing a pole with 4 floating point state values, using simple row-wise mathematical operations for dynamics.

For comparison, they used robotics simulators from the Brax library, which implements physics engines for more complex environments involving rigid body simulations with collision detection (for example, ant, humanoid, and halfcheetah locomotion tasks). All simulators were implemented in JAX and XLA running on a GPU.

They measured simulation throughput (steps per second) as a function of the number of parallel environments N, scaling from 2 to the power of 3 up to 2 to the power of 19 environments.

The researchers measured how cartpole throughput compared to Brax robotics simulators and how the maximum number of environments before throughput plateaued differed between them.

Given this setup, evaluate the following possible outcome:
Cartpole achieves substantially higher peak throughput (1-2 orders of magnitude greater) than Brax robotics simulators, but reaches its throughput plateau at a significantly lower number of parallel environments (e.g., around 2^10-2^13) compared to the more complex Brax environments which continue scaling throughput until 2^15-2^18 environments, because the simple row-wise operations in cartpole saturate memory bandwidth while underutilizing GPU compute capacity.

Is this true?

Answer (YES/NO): NO